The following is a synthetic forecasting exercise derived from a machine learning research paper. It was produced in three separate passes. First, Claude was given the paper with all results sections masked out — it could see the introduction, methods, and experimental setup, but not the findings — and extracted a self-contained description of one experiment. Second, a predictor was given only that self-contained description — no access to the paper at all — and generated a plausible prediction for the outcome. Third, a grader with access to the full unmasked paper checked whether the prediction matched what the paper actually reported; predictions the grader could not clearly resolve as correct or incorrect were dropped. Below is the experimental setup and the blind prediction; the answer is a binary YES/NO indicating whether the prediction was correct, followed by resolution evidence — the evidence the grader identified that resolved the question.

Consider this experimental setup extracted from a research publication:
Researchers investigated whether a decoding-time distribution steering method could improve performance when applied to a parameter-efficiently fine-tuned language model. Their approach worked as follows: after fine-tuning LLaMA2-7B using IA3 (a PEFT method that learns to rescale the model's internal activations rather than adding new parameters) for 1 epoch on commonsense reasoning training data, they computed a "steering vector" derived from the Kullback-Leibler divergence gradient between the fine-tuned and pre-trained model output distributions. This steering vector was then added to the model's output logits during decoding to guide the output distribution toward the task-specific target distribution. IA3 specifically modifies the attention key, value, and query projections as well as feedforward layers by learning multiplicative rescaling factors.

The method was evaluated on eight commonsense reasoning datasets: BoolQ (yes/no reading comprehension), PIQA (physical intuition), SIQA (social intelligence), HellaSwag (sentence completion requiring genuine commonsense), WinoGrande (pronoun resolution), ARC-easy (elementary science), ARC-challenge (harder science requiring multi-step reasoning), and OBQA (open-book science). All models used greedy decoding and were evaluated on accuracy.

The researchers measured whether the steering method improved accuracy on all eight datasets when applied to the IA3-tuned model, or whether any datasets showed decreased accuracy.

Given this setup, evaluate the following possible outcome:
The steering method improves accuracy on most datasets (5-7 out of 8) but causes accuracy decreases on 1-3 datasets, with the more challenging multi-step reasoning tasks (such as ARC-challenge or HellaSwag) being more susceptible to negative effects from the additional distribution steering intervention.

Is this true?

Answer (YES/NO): YES